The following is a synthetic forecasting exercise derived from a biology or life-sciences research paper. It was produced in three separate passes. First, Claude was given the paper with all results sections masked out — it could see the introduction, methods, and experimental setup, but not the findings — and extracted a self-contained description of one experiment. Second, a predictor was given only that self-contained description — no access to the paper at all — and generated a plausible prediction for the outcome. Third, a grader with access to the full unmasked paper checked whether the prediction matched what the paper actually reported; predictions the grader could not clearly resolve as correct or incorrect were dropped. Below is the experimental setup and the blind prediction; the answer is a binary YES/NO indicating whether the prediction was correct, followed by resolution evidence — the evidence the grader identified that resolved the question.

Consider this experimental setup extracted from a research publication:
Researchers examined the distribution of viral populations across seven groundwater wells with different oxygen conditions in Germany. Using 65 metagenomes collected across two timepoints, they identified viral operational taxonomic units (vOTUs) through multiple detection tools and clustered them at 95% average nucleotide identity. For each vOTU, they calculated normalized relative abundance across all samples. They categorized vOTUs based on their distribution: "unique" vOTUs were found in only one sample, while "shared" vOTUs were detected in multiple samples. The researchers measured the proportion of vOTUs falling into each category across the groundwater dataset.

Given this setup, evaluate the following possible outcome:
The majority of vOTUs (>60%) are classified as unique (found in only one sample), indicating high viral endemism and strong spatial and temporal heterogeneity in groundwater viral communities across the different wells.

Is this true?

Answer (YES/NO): NO